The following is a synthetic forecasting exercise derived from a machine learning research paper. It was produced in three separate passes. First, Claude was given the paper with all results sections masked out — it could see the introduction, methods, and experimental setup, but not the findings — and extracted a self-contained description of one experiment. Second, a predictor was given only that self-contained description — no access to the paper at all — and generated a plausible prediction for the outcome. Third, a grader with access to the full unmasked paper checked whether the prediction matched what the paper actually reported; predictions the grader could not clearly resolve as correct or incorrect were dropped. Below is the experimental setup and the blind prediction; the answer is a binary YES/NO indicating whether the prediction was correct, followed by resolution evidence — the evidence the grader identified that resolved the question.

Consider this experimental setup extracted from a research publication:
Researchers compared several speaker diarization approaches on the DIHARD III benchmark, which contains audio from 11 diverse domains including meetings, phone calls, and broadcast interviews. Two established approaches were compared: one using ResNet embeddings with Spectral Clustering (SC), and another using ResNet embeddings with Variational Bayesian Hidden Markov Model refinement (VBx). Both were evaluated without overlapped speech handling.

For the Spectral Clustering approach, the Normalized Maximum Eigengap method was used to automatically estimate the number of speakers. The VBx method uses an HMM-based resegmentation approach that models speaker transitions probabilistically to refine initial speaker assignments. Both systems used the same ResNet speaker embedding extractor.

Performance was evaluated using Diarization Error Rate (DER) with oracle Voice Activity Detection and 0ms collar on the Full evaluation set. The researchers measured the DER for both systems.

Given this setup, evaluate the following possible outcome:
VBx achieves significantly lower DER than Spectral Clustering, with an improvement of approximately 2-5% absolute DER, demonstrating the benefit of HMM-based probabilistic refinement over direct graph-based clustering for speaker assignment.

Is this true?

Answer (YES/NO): NO